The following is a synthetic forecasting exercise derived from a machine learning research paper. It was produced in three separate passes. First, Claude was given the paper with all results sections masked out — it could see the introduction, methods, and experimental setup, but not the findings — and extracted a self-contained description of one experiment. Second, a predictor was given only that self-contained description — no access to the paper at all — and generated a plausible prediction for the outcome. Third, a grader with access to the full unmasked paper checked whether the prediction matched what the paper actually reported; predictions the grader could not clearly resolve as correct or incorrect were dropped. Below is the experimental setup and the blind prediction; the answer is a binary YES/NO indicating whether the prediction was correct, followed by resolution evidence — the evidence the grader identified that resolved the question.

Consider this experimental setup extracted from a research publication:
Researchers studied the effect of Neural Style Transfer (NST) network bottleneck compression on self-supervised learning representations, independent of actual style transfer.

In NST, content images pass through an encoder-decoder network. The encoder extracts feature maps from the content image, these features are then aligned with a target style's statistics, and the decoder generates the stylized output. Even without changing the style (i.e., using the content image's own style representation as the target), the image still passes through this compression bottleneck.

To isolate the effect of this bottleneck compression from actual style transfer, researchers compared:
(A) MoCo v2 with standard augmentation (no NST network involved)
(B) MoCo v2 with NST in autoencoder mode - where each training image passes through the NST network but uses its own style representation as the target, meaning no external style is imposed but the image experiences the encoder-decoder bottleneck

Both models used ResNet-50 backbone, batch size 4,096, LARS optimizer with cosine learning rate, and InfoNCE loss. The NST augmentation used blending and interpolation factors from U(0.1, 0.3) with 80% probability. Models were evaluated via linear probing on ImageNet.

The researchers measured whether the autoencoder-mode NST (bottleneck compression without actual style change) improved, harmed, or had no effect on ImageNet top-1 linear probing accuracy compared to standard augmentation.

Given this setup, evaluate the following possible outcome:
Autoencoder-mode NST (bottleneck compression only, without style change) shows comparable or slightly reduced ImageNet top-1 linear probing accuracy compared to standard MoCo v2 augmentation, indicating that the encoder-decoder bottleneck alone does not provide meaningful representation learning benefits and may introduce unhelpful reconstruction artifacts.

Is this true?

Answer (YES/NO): NO